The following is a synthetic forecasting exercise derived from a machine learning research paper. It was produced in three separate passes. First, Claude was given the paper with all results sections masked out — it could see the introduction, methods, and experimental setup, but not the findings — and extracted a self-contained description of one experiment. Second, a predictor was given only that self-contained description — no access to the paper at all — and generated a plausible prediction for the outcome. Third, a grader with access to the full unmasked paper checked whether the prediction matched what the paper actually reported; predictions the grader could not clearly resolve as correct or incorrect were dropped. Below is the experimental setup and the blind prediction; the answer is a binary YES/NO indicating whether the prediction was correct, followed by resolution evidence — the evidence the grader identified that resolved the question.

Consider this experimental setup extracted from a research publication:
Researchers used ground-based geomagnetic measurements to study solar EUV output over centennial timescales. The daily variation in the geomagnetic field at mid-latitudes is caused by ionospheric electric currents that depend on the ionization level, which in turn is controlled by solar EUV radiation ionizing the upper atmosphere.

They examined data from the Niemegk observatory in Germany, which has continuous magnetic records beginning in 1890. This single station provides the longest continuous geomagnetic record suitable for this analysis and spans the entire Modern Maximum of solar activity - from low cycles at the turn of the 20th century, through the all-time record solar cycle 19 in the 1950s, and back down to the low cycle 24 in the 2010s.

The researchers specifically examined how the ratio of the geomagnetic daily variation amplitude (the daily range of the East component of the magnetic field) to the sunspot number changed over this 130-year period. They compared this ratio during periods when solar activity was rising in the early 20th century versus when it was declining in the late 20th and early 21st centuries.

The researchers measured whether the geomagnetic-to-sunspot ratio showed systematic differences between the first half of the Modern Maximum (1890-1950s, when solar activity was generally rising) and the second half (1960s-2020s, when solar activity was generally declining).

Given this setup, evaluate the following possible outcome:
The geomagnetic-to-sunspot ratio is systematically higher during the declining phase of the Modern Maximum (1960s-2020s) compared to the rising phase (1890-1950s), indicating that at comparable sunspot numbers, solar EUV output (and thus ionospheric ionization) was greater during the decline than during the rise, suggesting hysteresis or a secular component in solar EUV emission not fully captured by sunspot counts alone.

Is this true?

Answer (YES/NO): YES